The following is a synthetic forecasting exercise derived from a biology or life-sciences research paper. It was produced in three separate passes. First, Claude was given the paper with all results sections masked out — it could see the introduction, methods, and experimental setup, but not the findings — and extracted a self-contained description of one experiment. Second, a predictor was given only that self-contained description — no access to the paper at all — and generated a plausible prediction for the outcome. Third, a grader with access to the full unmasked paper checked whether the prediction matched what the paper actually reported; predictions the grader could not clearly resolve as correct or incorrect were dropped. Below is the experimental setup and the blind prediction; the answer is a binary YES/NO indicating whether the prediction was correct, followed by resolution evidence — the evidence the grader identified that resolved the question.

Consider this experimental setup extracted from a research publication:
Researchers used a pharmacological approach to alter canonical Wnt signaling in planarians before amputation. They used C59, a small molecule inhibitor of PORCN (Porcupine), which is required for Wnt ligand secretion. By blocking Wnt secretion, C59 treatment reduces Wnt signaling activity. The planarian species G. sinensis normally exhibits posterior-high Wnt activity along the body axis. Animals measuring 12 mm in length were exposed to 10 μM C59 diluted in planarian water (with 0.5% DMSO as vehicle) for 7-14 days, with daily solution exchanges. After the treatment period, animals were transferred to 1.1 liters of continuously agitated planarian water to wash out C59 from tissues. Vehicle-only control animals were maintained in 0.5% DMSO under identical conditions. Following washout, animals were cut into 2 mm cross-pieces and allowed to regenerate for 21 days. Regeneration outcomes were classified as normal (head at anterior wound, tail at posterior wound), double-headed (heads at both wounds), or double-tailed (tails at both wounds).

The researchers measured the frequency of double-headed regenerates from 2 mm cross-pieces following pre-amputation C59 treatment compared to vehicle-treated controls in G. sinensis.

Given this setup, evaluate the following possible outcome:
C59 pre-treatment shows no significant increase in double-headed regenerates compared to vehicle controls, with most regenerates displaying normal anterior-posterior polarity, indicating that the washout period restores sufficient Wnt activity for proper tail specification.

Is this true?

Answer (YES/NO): NO